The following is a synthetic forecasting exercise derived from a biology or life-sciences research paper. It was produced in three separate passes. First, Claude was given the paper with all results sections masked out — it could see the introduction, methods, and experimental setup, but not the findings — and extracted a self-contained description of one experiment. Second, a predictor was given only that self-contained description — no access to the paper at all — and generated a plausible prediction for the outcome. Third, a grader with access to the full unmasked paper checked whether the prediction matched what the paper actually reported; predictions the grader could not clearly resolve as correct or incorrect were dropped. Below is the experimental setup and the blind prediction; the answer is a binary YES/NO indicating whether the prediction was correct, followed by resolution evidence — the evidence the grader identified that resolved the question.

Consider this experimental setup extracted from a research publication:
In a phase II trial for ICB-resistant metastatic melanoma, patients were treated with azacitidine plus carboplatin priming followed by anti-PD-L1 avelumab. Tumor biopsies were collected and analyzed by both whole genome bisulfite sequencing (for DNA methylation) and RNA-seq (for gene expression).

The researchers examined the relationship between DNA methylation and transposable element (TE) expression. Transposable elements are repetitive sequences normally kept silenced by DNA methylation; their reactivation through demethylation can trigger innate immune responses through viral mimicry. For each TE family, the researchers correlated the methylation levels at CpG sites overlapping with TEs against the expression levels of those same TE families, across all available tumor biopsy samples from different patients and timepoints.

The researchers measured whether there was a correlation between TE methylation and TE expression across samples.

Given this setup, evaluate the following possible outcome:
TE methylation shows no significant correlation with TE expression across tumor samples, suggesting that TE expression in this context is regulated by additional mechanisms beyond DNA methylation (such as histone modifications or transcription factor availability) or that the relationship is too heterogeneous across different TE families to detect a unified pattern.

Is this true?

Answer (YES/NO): YES